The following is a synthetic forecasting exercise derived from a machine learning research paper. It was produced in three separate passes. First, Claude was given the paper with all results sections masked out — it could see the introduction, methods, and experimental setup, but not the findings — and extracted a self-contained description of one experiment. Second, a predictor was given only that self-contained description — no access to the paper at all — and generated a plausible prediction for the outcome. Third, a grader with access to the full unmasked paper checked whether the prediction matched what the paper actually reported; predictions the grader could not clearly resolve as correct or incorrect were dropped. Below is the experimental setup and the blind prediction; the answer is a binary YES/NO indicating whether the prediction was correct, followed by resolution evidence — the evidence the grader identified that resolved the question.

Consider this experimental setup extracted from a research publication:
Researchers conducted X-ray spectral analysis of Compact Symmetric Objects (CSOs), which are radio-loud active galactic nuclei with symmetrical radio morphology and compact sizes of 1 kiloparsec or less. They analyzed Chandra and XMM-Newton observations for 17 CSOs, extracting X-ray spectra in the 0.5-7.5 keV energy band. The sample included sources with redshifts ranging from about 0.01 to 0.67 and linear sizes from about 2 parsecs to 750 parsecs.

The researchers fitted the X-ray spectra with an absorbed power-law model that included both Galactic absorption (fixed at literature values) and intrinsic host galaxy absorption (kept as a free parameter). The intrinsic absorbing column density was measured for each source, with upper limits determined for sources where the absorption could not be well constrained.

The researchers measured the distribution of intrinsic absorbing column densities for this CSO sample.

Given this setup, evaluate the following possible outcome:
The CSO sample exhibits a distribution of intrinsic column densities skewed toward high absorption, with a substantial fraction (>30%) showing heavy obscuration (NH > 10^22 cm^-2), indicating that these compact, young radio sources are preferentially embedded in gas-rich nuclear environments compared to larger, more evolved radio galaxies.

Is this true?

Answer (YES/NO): NO